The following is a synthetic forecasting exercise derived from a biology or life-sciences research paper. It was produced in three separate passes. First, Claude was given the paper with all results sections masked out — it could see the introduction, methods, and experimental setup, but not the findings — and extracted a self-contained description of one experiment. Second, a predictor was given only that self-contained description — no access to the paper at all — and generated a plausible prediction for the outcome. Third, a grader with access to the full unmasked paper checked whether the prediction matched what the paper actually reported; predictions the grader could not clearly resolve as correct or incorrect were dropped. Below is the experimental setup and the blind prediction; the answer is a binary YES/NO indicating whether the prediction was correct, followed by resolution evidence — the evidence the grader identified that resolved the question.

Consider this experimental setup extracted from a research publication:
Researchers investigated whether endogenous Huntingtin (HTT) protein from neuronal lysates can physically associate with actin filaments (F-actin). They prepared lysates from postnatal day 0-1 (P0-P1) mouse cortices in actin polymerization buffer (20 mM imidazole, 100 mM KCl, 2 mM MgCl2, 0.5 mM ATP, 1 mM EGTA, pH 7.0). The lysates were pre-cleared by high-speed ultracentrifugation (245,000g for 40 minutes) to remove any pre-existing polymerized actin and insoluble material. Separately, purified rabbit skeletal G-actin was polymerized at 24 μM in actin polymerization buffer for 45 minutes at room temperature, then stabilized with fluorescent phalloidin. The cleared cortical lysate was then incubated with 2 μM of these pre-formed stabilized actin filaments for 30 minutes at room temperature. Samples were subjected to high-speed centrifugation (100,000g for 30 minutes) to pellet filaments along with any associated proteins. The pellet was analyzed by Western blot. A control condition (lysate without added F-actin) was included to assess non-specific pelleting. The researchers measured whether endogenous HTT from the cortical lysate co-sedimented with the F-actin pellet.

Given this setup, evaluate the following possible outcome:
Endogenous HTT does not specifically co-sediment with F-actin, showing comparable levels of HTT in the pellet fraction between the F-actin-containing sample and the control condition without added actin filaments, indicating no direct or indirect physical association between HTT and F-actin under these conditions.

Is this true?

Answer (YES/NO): NO